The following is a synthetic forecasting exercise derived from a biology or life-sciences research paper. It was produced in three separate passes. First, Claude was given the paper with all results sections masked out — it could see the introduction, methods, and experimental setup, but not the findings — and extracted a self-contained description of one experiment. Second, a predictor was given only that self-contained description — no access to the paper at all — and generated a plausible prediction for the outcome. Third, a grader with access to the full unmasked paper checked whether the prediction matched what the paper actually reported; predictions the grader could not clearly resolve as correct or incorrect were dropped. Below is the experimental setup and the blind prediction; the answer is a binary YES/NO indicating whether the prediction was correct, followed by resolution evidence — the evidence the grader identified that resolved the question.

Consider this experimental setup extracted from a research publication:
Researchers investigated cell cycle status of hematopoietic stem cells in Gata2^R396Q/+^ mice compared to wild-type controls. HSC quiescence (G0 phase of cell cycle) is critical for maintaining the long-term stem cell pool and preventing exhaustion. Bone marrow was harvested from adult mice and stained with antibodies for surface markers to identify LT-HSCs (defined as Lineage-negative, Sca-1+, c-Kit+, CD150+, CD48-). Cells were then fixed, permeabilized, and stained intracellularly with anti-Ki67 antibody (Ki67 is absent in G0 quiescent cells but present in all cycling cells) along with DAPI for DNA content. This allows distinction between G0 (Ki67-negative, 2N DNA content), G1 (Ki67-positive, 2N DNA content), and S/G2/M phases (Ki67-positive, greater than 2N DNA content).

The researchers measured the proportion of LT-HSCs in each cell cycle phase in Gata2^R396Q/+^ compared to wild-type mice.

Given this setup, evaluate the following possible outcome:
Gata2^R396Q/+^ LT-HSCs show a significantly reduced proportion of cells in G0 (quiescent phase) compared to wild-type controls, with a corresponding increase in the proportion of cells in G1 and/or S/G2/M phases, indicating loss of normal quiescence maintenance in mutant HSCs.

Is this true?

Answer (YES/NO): NO